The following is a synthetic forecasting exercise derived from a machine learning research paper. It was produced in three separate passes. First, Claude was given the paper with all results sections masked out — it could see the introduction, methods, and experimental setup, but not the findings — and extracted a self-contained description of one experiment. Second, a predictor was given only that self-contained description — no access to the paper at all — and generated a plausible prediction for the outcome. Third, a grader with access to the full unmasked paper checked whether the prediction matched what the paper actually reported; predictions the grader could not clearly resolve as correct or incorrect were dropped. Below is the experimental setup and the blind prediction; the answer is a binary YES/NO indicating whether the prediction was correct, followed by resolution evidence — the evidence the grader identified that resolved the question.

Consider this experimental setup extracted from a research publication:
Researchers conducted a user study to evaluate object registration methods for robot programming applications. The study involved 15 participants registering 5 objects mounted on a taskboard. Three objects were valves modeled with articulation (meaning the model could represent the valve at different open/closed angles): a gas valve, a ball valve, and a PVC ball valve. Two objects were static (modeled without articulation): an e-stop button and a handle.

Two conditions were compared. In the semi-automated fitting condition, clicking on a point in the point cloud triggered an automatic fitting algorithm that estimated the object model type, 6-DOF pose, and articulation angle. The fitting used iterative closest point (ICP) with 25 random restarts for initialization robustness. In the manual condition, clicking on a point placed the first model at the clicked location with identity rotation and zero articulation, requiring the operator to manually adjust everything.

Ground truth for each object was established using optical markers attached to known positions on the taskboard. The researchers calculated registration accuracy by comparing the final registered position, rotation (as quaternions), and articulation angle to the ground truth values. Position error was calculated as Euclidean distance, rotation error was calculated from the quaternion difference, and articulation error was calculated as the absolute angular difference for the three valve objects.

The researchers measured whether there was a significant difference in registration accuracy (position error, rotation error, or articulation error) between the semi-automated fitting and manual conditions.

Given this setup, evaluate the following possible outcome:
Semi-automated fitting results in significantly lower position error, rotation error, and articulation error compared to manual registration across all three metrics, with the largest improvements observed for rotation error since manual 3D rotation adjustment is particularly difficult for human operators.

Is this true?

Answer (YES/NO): NO